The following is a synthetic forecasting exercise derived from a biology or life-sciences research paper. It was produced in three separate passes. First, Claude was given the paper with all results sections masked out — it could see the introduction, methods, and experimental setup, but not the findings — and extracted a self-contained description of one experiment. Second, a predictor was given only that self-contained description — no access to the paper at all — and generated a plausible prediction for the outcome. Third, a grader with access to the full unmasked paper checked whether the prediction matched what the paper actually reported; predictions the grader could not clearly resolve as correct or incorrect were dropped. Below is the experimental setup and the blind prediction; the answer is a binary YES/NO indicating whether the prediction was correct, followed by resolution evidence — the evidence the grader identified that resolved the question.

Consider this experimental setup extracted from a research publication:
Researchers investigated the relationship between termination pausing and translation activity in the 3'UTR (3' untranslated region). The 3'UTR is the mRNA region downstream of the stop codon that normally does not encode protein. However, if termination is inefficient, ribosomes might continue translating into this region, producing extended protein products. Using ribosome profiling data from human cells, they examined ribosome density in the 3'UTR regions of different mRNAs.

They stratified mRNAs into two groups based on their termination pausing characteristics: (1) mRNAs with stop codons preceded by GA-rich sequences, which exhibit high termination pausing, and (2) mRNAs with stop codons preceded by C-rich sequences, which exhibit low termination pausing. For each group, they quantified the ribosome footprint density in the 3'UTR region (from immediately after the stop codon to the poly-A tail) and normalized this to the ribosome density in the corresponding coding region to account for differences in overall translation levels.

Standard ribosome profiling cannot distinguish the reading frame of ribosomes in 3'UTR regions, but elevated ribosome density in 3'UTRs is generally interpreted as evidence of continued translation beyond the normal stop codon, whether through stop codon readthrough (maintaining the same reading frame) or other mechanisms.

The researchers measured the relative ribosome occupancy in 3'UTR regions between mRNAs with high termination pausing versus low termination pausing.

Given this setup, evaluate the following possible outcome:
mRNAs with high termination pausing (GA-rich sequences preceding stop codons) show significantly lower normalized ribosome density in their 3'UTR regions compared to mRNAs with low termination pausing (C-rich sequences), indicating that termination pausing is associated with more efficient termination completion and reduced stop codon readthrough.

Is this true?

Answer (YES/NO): YES